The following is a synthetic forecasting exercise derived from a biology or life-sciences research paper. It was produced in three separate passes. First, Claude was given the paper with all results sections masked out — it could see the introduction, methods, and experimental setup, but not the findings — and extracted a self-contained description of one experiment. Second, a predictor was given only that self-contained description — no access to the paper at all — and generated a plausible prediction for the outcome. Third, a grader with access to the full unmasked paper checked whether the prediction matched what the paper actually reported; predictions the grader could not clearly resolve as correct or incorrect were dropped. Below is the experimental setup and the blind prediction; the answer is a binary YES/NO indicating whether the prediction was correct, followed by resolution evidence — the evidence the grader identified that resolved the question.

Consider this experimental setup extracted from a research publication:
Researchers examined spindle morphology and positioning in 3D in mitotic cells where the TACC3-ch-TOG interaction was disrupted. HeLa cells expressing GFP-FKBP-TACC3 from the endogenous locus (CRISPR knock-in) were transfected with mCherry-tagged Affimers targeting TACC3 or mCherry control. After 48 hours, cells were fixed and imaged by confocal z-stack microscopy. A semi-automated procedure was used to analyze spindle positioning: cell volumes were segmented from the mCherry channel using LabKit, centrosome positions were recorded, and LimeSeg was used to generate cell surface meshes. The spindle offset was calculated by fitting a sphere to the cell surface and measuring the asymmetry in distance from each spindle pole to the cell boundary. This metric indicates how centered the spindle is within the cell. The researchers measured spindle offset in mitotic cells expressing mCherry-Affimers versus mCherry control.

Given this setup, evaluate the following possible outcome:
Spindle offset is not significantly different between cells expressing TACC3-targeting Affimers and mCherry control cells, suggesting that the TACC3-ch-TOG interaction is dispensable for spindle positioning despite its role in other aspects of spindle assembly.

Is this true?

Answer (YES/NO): YES